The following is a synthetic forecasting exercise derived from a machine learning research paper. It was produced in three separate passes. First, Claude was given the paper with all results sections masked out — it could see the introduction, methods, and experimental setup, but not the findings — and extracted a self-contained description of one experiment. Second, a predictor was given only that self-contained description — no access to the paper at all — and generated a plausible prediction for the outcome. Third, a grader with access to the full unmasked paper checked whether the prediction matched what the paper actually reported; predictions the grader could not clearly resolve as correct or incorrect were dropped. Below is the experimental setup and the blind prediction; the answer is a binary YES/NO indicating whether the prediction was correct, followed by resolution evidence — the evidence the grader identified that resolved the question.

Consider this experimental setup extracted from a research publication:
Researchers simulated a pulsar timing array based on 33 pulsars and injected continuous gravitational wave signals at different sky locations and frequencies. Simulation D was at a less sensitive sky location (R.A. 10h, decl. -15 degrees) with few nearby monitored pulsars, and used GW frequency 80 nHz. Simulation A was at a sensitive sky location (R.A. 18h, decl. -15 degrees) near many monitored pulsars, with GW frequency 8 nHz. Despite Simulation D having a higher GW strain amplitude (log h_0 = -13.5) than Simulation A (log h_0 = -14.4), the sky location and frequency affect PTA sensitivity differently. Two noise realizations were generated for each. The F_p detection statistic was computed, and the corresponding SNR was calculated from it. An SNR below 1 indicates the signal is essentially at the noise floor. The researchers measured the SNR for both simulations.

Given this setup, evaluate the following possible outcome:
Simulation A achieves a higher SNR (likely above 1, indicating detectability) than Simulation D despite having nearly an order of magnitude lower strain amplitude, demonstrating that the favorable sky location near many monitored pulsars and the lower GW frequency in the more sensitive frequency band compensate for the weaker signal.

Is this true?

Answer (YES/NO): YES